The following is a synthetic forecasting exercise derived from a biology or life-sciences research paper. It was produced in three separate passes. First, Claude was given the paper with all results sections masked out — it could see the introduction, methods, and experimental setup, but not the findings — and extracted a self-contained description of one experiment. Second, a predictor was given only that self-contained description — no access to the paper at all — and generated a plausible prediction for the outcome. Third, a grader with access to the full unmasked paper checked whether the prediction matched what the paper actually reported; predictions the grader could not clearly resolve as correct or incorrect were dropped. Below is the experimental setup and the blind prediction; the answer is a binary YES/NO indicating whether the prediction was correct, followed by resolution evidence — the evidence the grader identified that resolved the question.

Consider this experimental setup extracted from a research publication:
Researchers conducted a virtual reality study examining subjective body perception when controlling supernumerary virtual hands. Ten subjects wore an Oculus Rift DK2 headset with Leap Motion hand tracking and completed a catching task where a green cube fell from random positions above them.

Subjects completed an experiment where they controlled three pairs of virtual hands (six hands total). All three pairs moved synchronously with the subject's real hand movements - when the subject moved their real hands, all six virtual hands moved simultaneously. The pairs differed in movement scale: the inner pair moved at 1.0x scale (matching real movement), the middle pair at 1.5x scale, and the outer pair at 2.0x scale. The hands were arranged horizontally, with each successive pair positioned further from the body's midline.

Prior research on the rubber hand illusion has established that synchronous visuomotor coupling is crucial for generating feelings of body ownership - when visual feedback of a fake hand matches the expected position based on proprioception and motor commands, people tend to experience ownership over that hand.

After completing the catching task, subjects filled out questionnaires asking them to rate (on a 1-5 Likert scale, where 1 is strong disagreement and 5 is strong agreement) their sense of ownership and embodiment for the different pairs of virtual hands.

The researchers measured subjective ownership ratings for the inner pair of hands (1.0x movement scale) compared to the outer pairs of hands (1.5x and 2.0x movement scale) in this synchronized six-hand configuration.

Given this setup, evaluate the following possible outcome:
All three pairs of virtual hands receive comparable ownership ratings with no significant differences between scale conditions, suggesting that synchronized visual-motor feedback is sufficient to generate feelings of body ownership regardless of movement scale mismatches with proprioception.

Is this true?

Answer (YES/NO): YES